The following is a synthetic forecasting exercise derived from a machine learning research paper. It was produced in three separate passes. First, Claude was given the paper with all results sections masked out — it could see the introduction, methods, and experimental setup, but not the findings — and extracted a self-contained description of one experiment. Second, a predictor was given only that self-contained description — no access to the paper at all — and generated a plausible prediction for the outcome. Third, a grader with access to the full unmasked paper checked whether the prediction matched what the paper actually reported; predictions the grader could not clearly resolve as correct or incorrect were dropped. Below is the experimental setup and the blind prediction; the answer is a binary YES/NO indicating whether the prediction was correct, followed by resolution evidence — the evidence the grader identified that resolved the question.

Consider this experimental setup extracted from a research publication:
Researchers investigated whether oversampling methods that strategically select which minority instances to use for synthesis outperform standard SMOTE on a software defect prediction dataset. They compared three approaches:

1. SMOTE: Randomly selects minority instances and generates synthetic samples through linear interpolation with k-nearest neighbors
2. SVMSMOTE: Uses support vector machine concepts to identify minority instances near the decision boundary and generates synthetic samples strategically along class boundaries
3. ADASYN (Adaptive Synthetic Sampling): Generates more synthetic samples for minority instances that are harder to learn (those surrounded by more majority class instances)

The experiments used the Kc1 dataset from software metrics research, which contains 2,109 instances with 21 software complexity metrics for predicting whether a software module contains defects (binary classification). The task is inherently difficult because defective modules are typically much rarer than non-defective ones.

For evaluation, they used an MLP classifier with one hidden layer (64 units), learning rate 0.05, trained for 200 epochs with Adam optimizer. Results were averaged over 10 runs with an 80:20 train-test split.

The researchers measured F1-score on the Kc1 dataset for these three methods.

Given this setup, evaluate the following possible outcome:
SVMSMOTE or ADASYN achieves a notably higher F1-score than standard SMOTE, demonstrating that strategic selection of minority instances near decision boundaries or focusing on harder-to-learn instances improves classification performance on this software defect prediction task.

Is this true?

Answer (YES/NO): YES